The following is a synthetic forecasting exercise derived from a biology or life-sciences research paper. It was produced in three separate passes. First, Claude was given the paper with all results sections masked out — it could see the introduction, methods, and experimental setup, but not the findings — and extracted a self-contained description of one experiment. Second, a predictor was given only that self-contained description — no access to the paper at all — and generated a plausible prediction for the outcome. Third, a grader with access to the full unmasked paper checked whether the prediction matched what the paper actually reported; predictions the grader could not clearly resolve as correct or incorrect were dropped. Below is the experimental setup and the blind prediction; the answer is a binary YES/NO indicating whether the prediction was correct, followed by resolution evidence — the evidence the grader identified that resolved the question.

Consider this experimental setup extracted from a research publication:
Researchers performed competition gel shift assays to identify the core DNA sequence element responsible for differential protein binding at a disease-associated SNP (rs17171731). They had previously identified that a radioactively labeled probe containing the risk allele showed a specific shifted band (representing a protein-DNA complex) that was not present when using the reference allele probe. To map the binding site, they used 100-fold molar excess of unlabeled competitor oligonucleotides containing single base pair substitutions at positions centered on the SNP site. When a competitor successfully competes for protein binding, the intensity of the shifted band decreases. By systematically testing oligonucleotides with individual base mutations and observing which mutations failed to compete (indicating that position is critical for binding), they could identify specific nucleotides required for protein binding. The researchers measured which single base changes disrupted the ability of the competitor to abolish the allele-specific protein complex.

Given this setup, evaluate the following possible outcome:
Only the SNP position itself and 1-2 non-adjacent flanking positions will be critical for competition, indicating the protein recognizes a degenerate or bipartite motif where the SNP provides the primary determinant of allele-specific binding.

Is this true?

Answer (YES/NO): NO